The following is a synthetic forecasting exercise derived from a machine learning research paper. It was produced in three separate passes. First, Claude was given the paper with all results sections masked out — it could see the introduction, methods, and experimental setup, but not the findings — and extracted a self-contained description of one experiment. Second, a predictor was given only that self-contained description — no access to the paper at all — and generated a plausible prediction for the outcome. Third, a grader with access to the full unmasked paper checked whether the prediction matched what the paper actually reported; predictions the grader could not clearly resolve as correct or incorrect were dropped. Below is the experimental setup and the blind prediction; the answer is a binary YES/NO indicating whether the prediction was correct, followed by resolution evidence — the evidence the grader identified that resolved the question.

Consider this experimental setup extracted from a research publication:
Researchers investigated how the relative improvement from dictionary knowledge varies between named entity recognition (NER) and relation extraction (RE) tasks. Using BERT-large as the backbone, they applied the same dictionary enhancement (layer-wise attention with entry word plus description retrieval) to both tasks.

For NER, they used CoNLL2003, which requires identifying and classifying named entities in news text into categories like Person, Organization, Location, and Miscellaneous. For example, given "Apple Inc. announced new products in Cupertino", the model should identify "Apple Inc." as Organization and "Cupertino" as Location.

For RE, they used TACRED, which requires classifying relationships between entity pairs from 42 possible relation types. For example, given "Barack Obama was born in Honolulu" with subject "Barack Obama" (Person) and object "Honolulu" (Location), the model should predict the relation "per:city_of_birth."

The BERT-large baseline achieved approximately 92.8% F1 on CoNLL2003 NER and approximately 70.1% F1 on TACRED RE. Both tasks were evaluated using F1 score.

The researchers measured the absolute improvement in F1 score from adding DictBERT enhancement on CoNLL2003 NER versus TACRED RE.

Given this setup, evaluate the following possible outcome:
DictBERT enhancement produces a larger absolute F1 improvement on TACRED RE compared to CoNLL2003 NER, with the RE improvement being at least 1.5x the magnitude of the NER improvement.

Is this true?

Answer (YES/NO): YES